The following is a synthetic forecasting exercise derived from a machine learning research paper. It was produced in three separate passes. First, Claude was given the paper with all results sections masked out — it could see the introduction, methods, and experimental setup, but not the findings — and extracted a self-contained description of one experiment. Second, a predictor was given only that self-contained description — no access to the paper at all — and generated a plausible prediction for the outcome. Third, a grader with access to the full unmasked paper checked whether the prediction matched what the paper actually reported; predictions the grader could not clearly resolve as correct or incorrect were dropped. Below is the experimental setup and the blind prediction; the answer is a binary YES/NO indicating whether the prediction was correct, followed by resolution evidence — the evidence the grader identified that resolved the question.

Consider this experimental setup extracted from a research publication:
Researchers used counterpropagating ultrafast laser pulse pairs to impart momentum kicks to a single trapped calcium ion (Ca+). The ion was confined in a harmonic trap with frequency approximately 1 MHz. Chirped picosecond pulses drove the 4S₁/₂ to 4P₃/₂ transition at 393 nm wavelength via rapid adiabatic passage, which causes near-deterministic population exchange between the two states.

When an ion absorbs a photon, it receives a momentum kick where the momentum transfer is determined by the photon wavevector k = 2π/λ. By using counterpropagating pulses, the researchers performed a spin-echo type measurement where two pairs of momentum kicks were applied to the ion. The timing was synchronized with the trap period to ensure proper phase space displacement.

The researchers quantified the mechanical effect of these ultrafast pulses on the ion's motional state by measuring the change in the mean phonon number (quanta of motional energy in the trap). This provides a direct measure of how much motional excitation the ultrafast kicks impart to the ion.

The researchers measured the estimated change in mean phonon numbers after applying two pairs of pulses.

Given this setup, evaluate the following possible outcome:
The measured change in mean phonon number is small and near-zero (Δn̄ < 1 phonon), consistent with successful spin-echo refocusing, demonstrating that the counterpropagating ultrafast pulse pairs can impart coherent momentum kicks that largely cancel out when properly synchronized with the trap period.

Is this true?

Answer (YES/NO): NO